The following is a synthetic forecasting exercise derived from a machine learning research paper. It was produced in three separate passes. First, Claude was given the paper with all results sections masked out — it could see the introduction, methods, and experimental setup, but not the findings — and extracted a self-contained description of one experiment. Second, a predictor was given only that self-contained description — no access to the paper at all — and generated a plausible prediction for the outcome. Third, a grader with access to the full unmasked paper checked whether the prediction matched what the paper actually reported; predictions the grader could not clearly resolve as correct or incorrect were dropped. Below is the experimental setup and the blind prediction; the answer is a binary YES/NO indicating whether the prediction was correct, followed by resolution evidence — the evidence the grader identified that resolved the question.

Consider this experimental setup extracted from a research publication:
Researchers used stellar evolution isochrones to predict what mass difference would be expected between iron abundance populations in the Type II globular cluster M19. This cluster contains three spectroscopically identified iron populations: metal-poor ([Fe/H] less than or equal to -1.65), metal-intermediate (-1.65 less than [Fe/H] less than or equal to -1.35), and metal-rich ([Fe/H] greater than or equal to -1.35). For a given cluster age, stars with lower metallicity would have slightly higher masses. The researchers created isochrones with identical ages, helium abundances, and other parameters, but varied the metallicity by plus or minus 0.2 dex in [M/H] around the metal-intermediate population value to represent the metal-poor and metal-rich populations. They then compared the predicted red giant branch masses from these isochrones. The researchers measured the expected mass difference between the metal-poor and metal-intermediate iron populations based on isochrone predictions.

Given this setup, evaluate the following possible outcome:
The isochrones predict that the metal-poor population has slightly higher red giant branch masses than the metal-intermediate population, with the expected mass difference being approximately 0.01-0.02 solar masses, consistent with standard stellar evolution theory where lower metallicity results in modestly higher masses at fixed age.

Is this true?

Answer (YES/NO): YES